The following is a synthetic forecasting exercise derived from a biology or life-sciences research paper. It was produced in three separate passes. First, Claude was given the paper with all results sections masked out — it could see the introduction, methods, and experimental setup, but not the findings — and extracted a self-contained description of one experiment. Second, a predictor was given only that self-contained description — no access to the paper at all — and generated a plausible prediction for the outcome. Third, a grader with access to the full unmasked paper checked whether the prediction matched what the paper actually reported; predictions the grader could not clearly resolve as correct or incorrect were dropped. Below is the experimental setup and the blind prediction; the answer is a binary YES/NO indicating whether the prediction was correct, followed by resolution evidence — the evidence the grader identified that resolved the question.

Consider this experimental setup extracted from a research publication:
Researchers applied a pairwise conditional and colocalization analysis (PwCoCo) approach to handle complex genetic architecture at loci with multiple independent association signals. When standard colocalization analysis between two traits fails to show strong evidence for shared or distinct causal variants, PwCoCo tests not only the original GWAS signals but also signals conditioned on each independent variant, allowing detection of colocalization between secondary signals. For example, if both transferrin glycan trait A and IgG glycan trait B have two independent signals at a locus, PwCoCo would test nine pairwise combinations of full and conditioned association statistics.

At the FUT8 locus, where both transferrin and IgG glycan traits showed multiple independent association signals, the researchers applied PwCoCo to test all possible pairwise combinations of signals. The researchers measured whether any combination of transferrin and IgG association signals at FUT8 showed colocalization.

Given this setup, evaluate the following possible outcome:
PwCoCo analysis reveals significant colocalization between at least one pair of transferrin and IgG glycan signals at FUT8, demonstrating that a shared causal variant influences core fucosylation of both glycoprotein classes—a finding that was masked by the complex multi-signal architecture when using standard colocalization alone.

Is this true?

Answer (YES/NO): NO